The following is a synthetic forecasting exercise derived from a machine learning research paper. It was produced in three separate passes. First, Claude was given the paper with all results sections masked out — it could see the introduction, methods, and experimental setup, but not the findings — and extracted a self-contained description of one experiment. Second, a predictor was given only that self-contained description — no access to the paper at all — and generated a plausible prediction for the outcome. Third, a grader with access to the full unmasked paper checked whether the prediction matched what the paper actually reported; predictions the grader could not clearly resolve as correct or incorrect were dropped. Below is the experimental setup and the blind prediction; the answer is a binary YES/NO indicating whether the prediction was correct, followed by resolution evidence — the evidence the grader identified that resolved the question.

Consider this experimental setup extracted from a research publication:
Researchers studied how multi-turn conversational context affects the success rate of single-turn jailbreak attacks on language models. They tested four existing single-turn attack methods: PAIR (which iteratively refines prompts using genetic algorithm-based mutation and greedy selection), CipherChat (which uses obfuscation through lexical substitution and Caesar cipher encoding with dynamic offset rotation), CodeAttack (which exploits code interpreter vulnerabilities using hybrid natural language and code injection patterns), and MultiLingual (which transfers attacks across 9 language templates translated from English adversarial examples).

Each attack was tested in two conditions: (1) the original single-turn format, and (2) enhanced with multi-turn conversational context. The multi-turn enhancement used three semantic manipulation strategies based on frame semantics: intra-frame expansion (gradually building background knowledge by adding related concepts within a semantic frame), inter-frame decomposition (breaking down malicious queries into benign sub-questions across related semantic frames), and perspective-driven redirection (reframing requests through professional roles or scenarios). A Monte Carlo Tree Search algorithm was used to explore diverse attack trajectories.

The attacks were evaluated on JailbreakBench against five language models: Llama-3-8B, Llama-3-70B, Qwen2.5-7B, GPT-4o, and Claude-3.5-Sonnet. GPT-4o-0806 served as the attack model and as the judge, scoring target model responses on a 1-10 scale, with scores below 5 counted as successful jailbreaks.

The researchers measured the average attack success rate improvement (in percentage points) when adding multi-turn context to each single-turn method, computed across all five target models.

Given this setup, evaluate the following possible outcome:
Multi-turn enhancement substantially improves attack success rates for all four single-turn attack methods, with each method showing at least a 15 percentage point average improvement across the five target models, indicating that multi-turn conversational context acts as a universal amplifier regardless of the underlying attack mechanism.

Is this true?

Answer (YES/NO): NO